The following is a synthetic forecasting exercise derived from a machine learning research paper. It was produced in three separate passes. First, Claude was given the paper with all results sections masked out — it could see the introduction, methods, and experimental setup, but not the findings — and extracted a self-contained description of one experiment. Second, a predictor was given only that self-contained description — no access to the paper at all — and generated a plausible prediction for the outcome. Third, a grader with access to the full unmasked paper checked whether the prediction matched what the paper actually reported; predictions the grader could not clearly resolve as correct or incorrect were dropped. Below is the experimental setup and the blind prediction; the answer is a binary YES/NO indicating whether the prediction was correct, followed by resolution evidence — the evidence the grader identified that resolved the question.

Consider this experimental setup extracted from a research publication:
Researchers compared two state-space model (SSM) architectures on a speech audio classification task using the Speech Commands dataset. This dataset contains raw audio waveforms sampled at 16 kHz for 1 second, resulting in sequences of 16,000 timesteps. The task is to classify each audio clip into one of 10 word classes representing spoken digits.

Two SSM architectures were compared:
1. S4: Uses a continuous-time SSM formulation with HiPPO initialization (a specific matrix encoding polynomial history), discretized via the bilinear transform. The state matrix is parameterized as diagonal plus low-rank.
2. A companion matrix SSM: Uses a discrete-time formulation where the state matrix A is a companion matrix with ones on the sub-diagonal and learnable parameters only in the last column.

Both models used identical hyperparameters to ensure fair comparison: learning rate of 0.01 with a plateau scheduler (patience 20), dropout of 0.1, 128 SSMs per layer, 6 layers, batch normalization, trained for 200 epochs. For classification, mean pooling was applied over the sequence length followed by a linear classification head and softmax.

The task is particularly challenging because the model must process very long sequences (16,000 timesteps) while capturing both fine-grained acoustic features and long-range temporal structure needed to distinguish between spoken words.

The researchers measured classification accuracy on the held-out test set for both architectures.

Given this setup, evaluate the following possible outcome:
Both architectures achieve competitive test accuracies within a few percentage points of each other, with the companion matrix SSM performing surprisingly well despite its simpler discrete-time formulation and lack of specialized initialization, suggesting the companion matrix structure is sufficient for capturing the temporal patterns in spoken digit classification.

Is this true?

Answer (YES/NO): YES